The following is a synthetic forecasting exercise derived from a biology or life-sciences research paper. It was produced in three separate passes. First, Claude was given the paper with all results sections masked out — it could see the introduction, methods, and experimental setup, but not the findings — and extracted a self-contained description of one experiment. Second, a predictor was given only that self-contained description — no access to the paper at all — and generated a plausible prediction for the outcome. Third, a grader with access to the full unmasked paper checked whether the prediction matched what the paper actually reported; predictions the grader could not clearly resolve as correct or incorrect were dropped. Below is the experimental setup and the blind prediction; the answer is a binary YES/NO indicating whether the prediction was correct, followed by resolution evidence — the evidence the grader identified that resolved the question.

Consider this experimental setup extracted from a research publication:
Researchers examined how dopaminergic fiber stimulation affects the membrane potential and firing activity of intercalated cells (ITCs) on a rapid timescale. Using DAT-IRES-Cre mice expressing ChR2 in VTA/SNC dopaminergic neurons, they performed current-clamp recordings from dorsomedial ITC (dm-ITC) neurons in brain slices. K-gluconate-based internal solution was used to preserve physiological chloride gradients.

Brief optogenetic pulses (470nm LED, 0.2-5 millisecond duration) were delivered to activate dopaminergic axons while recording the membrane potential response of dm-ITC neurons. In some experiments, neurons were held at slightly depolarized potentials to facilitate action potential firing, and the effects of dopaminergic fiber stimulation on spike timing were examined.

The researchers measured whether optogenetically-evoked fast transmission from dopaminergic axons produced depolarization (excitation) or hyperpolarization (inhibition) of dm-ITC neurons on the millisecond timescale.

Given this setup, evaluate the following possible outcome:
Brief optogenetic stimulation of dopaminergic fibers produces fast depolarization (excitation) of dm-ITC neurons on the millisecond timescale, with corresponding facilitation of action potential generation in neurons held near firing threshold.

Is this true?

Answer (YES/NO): NO